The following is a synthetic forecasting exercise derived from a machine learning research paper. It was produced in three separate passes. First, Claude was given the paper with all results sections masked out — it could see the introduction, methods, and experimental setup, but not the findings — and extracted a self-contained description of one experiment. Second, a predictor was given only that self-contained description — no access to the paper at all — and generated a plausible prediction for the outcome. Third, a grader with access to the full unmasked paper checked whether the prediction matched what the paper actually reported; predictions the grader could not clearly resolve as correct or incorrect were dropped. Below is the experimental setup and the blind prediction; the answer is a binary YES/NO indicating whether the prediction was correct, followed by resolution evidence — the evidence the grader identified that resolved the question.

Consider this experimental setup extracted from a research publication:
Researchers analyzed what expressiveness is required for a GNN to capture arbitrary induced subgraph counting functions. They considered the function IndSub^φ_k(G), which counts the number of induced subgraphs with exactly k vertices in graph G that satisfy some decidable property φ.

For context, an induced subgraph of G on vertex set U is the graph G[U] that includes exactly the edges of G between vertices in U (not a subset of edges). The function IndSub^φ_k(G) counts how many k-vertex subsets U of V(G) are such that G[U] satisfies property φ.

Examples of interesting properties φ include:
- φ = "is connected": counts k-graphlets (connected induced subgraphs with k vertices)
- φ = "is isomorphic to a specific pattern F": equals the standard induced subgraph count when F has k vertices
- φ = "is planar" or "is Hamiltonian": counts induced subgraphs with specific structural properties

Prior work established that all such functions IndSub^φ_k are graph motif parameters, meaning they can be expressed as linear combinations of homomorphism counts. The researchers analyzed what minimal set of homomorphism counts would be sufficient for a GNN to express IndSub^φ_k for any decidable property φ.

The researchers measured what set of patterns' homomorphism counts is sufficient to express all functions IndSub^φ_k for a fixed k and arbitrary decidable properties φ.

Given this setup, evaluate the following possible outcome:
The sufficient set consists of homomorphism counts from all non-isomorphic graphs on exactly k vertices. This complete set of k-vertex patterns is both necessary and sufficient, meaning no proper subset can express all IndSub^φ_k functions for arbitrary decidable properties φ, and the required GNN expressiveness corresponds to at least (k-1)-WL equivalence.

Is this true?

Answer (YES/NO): NO